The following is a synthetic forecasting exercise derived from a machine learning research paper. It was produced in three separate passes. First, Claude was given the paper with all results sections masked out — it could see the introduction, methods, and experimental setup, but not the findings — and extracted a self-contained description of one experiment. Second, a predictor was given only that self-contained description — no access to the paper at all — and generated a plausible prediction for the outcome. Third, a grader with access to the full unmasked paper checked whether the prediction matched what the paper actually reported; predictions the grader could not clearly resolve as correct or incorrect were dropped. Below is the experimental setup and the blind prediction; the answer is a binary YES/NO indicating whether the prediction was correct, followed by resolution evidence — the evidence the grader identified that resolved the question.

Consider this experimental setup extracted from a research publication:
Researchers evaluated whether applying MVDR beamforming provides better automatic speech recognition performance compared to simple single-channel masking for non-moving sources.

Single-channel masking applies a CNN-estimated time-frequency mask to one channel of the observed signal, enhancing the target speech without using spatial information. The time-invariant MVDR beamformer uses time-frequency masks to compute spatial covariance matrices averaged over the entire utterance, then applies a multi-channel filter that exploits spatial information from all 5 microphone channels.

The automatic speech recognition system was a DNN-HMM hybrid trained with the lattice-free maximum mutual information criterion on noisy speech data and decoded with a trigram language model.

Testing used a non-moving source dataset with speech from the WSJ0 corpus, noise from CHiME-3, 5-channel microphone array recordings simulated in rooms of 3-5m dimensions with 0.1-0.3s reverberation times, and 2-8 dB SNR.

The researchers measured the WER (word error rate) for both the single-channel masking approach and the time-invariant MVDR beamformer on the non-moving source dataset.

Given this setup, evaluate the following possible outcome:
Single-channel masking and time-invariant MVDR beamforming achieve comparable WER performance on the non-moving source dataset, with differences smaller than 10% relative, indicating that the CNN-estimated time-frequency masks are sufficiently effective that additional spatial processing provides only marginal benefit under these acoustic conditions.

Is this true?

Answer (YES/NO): NO